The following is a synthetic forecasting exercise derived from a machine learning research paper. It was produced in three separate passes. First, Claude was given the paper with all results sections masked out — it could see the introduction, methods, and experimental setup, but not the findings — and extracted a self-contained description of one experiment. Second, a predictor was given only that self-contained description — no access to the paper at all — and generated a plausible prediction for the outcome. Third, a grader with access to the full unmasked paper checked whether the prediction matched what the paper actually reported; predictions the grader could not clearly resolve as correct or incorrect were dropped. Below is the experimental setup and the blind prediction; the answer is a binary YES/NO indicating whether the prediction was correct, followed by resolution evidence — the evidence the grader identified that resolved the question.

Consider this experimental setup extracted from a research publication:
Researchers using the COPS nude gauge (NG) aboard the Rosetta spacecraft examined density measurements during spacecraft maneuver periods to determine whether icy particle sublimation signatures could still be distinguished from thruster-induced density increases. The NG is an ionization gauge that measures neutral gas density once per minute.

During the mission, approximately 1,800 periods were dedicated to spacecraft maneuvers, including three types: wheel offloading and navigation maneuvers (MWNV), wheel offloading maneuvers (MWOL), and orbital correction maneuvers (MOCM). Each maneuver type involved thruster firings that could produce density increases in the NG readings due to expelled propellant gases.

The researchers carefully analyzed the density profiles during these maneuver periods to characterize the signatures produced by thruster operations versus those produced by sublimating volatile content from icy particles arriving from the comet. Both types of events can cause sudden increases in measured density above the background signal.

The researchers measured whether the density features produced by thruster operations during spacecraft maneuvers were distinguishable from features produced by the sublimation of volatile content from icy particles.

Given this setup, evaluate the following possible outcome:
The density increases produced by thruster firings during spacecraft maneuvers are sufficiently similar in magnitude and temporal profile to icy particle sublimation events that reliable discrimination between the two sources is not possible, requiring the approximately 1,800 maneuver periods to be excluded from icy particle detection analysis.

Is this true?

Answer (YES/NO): NO